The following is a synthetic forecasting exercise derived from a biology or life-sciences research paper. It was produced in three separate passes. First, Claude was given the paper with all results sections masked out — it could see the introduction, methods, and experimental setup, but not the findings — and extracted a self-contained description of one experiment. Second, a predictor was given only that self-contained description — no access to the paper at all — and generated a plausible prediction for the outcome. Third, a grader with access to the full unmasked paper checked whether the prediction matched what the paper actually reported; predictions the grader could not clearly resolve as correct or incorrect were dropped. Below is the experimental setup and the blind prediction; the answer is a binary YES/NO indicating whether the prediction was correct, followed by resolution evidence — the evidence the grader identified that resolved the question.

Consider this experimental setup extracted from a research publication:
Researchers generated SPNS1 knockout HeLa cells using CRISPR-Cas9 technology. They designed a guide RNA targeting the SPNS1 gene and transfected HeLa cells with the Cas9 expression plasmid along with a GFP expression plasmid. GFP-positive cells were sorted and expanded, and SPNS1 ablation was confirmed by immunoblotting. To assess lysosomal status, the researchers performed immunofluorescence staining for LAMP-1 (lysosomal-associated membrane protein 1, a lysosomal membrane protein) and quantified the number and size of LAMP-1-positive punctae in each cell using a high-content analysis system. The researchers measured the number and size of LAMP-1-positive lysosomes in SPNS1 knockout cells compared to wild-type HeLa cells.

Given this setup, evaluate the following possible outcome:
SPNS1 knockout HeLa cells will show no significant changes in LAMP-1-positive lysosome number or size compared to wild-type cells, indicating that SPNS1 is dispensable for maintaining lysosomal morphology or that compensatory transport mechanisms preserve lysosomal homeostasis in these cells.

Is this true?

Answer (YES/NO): NO